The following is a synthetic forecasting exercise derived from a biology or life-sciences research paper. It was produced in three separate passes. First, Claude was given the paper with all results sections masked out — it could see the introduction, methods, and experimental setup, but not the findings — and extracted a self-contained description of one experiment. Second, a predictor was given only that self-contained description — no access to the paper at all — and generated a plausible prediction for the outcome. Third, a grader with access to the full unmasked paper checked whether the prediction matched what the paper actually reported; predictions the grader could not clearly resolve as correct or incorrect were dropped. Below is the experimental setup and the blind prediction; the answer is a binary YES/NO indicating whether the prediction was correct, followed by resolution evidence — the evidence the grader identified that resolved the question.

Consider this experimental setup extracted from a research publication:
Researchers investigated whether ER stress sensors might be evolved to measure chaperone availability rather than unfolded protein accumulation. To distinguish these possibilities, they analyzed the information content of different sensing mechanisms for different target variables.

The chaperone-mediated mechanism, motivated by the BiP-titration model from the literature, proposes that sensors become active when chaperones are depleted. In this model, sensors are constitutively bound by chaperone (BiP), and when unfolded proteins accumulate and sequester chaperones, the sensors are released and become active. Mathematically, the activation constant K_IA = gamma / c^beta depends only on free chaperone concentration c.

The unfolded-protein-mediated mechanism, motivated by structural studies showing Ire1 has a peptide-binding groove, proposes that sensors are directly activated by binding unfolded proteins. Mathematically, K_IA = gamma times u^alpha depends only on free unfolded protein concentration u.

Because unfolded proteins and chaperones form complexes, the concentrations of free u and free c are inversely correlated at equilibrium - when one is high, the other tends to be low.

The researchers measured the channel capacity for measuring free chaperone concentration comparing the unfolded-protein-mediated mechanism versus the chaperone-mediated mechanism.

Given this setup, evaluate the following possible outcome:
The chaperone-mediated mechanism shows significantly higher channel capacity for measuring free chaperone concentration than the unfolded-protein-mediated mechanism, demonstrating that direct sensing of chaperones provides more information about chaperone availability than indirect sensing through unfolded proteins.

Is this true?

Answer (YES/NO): YES